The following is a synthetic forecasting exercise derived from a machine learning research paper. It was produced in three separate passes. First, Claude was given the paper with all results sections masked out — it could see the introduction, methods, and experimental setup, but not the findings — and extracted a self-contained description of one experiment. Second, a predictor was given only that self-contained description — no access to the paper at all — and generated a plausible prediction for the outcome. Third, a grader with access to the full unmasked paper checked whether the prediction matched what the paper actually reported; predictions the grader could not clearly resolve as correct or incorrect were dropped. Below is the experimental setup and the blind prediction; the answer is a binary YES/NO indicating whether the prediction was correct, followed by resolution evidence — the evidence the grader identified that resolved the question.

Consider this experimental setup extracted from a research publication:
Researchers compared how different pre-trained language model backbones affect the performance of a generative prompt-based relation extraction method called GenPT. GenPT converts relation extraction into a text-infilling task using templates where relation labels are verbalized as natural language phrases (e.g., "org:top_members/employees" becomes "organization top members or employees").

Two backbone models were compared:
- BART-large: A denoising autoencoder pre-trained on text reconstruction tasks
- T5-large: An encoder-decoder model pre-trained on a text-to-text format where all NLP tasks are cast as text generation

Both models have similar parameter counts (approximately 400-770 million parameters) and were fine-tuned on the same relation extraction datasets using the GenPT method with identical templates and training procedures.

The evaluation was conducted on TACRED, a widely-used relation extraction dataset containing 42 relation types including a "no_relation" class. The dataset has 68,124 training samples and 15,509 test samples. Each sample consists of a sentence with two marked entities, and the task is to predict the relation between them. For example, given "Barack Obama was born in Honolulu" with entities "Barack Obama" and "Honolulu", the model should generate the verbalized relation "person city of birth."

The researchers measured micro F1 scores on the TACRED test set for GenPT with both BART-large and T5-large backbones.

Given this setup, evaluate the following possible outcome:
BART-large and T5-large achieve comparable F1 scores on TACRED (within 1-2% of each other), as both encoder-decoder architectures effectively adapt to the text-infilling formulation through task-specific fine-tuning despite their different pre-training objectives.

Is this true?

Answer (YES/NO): YES